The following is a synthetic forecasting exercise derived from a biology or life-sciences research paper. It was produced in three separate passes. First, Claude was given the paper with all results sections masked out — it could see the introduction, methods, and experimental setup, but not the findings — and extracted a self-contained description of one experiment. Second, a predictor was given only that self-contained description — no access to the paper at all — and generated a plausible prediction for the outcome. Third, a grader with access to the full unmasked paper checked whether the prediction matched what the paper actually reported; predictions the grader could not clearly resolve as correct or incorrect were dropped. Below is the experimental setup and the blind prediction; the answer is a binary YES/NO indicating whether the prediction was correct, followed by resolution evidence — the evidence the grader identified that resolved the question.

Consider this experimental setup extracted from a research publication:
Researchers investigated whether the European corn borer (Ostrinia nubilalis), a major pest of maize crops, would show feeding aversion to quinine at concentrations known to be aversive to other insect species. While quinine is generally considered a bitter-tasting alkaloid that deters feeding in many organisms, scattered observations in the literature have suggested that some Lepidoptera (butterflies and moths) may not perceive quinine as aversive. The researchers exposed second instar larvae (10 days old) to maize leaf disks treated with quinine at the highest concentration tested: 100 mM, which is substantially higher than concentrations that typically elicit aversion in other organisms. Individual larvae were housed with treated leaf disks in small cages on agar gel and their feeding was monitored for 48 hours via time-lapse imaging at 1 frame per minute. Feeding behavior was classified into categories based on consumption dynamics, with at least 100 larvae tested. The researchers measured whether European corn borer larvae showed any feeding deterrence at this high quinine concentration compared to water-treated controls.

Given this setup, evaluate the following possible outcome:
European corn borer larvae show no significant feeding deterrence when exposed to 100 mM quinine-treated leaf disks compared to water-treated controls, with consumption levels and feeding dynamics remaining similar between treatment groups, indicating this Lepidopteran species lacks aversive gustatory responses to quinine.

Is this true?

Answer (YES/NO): YES